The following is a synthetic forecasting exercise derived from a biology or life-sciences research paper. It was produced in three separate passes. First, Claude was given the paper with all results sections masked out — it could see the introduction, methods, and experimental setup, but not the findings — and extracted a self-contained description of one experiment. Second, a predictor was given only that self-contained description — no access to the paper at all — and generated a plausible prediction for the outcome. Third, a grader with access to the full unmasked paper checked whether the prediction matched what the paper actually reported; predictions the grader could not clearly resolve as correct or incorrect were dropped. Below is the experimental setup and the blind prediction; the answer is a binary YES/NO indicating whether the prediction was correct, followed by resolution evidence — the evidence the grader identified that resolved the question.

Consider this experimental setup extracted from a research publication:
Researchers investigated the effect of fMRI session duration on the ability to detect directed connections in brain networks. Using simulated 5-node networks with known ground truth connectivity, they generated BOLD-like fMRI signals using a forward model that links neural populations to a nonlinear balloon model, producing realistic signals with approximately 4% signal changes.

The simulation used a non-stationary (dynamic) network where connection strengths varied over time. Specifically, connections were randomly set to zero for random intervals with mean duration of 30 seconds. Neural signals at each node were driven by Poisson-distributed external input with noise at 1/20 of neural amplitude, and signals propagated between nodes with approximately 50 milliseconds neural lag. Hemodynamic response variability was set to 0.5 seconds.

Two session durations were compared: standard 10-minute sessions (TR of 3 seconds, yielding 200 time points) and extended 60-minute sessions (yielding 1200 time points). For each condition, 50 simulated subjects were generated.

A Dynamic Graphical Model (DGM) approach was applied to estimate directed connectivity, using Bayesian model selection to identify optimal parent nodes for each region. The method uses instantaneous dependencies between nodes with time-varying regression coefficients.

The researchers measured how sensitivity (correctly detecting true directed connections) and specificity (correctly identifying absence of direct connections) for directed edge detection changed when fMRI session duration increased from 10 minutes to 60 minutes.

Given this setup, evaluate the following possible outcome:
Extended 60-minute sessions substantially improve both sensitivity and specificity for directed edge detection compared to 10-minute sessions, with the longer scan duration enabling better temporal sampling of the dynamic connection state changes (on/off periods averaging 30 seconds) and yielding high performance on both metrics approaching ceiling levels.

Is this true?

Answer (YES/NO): NO